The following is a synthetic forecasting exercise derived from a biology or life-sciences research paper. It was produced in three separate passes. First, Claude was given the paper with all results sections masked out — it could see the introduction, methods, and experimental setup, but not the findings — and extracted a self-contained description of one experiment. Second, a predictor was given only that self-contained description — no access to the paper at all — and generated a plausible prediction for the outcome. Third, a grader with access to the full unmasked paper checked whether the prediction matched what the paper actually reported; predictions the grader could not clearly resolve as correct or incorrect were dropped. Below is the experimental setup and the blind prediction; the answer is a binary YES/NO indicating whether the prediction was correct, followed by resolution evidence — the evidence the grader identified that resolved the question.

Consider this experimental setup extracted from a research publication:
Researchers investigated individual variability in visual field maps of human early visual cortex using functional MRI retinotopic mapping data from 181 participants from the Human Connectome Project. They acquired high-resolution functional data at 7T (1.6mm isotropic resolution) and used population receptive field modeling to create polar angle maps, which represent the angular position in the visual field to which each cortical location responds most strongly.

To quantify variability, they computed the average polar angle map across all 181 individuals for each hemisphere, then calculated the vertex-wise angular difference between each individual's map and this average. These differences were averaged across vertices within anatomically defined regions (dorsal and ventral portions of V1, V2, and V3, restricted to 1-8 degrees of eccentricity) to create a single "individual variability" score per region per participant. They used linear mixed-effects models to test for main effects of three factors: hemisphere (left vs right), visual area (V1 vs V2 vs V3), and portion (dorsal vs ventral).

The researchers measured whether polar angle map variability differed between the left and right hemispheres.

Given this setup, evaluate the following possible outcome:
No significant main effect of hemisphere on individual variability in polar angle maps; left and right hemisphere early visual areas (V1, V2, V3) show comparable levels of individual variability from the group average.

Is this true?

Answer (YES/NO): NO